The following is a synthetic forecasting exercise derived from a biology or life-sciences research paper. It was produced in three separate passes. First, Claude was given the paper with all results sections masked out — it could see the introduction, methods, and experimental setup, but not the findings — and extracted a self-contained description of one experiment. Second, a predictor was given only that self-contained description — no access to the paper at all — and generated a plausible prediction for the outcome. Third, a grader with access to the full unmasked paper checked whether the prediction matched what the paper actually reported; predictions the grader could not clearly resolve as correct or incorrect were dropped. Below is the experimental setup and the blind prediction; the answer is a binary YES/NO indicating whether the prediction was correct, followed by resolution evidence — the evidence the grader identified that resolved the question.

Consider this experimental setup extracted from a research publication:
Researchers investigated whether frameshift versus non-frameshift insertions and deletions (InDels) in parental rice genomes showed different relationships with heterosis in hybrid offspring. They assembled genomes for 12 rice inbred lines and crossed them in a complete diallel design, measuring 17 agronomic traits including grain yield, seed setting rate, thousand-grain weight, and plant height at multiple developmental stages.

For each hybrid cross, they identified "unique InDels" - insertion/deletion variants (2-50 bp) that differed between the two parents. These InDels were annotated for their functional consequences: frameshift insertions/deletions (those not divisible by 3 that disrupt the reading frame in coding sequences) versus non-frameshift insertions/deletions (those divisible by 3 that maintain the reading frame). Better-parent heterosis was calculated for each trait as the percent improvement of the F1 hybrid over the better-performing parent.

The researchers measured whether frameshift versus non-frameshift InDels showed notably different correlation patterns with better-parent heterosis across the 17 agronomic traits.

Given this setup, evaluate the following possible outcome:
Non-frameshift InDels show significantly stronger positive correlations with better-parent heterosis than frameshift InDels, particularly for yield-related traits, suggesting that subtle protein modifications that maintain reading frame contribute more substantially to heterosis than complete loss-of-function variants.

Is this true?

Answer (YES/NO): NO